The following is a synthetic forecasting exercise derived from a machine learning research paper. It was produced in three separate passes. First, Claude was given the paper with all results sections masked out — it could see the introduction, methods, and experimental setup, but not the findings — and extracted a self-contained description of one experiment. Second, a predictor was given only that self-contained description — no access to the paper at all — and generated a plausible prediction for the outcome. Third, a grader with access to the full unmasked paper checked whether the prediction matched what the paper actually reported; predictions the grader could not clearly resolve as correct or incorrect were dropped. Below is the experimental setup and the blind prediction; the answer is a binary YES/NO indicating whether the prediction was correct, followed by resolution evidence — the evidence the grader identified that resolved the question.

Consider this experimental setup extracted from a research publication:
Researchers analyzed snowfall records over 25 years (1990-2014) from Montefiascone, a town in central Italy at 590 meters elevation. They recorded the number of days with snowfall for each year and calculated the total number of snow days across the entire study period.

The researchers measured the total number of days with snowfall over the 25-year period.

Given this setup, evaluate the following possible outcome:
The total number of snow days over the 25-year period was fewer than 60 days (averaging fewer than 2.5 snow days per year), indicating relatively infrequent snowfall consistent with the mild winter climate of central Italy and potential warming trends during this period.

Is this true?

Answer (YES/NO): YES